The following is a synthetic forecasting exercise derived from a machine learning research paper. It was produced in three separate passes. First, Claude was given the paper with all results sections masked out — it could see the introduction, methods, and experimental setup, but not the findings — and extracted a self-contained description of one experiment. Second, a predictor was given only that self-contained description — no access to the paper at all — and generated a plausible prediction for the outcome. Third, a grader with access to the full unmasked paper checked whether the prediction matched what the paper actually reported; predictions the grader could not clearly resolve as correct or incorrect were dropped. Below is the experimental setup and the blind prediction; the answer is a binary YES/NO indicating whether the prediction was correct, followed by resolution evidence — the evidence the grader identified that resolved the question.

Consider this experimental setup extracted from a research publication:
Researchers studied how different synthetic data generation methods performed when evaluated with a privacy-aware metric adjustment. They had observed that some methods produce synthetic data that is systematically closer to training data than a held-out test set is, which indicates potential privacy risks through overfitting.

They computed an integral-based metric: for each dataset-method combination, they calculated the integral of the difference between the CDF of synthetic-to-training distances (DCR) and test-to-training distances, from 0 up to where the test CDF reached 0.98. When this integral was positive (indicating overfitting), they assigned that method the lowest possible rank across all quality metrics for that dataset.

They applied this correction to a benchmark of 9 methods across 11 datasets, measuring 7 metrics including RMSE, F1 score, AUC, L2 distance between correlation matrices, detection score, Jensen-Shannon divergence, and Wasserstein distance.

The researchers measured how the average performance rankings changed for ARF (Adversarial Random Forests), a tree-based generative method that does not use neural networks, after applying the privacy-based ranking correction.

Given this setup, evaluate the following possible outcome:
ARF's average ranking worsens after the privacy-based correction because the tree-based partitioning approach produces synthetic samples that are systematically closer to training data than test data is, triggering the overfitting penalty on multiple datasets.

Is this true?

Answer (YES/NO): NO